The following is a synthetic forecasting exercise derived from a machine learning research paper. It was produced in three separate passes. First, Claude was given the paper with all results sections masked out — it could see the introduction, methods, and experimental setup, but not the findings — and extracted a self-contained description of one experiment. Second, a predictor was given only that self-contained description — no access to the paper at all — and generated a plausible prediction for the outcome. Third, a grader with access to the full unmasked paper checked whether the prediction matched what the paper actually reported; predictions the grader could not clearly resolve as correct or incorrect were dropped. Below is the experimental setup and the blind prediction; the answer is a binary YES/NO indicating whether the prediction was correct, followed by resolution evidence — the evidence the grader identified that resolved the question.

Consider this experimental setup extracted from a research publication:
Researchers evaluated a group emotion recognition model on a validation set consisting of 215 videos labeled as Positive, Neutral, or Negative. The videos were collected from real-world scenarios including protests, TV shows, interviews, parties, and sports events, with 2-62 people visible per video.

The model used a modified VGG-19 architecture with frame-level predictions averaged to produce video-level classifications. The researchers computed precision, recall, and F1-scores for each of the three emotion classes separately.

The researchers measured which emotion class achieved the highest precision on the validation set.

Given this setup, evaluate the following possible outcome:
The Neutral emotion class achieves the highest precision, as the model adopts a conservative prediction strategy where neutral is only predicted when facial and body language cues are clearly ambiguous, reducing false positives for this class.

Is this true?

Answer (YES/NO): NO